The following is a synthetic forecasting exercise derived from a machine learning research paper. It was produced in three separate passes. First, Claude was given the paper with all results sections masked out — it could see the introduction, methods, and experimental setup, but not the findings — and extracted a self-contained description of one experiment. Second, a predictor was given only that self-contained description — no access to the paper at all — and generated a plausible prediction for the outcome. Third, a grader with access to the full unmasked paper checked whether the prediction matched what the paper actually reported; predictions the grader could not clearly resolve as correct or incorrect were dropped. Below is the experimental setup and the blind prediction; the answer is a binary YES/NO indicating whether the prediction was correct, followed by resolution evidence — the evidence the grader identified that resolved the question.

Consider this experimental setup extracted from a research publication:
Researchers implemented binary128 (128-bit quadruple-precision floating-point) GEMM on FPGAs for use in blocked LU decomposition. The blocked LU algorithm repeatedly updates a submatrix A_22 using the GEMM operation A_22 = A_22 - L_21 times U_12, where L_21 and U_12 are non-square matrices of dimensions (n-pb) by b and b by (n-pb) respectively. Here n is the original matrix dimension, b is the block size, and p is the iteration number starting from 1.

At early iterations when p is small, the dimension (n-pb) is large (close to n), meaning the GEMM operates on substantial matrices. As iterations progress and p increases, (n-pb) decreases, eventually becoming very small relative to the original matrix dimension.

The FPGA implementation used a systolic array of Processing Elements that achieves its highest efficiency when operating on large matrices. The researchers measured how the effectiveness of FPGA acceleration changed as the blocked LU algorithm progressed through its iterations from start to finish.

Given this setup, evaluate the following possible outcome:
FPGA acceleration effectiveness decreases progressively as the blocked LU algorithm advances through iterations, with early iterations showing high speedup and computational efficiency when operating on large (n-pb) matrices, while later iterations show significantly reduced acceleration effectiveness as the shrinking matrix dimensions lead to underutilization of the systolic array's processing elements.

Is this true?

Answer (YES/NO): YES